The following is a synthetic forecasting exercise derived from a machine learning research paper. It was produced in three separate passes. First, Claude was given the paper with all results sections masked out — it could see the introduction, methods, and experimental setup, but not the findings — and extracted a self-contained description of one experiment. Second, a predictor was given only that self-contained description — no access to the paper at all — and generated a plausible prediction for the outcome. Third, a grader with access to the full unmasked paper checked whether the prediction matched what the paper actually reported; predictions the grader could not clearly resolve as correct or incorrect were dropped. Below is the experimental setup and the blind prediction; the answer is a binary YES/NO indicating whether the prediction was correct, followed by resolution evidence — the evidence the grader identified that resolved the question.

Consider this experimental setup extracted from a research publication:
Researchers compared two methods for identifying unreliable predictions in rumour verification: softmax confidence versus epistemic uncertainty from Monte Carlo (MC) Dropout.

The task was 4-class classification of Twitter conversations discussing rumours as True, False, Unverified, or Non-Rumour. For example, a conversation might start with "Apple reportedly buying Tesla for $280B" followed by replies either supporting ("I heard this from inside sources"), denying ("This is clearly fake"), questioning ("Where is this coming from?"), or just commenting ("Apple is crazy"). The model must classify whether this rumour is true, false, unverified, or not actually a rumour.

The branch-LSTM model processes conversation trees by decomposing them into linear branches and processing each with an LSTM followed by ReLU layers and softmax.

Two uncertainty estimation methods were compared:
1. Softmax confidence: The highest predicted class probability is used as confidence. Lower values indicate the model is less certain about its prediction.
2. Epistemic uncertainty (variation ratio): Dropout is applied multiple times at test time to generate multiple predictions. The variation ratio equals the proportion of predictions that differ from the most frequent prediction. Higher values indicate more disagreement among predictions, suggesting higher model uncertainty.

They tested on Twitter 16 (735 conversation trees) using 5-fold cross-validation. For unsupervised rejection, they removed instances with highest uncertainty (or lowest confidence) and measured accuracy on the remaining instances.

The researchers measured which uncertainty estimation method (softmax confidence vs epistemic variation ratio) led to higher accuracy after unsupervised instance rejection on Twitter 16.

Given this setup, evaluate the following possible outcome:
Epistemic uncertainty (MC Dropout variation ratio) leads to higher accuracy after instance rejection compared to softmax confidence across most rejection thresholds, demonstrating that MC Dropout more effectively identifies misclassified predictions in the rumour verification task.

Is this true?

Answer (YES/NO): YES